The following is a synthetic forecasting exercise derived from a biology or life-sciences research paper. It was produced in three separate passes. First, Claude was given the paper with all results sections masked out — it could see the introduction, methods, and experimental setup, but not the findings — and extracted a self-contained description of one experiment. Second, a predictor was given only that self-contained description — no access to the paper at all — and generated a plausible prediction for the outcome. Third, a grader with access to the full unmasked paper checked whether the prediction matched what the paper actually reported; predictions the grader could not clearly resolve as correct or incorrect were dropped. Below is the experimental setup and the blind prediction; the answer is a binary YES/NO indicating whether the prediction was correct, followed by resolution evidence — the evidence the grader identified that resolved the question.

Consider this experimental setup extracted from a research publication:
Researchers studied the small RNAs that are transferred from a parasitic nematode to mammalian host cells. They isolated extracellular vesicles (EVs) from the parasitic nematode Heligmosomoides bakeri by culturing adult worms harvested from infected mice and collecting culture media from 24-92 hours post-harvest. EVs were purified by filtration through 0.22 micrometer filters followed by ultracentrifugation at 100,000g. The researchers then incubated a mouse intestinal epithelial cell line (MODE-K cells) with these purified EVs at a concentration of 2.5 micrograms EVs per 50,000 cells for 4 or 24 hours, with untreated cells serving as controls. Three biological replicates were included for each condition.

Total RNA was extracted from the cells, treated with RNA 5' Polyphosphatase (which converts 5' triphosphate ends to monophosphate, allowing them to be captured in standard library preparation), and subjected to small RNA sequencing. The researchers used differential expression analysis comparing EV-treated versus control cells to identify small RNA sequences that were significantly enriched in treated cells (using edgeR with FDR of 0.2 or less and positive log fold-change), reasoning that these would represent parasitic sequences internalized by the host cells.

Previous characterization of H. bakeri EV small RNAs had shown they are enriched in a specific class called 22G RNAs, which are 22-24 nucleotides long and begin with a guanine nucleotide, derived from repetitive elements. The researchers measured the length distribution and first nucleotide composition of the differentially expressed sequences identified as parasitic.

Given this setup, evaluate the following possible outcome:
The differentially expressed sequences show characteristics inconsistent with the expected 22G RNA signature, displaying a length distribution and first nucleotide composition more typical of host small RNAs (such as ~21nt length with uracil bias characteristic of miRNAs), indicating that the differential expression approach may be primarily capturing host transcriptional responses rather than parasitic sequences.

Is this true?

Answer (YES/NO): NO